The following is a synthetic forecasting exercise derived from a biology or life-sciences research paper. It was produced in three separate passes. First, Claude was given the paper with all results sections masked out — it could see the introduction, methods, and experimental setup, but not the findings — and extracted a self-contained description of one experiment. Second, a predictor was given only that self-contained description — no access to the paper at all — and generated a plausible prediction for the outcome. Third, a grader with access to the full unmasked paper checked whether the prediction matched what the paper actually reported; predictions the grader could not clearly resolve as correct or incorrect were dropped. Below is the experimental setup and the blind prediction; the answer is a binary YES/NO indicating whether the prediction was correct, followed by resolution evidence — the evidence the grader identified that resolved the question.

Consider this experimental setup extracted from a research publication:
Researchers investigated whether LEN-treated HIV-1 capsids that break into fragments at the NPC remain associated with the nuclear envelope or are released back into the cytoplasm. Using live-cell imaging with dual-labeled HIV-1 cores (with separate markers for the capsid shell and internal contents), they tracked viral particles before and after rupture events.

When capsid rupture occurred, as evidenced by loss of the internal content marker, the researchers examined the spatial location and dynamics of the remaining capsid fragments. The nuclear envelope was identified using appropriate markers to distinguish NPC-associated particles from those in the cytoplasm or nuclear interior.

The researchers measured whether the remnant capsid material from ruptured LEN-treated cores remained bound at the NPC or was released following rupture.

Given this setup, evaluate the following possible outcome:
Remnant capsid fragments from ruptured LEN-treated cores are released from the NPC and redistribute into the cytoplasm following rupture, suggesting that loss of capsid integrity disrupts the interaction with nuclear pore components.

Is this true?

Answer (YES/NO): NO